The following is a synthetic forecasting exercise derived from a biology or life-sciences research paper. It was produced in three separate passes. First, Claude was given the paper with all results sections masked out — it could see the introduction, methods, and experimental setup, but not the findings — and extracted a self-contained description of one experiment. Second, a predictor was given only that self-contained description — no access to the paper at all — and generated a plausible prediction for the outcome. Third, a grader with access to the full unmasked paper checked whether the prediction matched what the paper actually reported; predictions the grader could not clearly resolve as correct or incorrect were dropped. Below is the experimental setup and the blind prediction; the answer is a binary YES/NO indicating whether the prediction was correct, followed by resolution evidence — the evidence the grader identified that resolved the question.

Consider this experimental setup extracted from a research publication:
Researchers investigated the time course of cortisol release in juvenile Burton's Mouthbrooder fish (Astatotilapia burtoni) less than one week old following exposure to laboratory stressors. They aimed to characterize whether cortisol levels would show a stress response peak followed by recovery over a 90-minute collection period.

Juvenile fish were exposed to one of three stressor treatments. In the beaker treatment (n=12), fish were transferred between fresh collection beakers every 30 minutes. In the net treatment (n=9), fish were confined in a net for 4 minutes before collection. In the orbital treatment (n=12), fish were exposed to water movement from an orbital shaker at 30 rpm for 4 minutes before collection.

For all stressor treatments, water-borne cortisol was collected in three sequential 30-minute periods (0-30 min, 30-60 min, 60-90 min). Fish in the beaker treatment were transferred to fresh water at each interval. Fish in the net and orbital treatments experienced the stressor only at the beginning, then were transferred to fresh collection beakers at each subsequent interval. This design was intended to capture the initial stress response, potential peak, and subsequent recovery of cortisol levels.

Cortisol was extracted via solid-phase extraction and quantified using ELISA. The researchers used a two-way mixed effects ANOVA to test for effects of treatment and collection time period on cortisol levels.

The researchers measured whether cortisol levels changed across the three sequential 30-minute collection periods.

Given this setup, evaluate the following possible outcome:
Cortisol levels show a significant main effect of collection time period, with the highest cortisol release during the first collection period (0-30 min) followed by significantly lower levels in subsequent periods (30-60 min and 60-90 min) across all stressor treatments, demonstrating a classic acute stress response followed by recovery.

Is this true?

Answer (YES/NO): NO